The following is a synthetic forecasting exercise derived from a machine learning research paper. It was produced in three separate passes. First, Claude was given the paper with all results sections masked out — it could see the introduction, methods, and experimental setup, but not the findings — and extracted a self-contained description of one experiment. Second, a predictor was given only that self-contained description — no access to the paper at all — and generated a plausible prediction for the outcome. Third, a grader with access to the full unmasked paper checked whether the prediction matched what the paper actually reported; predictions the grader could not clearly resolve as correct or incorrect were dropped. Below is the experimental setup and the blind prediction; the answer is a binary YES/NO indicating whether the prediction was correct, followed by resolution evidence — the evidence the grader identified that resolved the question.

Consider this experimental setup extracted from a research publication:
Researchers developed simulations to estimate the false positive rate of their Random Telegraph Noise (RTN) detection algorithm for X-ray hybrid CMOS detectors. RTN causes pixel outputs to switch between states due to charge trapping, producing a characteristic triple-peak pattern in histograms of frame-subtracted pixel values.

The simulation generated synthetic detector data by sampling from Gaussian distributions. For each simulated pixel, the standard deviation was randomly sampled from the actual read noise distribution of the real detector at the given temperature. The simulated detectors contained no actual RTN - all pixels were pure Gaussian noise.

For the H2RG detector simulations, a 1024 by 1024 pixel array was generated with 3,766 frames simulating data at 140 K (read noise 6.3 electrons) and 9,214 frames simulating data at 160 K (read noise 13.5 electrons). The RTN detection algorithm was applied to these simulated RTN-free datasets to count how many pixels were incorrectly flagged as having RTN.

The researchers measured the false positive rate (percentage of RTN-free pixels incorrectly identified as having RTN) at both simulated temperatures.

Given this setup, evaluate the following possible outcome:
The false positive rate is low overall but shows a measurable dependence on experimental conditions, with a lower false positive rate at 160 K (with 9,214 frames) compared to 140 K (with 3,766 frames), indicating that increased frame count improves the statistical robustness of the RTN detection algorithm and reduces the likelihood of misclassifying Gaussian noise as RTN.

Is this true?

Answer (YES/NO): YES